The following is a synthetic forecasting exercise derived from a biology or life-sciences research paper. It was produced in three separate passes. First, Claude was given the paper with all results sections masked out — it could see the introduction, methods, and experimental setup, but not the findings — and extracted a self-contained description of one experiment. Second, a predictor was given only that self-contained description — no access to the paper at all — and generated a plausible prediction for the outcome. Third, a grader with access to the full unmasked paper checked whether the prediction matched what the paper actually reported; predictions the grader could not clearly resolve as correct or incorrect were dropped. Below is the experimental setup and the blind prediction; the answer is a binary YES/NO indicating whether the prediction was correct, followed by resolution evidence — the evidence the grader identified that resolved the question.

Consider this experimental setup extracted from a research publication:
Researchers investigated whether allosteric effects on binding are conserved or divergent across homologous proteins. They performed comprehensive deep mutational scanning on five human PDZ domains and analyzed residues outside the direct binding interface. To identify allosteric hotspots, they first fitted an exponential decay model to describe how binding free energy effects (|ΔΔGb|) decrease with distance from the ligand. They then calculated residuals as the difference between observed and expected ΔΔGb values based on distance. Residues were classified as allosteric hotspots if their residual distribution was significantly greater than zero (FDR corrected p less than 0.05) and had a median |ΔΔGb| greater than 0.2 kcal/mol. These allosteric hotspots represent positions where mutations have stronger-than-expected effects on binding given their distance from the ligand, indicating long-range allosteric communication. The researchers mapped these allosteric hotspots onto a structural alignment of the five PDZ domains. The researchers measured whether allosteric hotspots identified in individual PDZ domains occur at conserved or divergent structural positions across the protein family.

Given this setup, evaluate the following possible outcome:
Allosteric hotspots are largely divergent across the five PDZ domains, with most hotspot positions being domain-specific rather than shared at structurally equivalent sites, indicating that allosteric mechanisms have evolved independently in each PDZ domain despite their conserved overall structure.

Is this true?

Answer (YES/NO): NO